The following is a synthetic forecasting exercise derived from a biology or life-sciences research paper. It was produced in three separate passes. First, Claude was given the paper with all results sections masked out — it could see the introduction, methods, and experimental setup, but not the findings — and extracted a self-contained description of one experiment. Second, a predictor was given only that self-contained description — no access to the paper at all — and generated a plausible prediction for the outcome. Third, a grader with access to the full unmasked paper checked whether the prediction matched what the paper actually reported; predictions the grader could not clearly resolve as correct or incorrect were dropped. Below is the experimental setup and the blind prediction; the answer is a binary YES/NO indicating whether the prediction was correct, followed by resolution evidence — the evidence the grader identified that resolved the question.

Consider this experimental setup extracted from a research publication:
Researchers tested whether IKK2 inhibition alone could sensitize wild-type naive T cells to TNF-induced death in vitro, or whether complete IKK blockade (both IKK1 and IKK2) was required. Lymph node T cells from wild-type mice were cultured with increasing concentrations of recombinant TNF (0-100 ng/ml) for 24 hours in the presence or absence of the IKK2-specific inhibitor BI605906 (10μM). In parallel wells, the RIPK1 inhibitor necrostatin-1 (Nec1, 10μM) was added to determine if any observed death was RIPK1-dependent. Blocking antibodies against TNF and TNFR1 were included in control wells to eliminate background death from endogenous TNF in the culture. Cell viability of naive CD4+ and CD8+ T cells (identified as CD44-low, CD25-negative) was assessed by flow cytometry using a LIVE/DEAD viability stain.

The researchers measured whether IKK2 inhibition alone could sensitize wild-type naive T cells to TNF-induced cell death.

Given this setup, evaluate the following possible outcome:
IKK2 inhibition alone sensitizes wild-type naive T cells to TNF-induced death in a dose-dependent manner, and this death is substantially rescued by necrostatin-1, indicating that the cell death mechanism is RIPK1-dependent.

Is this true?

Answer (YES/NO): YES